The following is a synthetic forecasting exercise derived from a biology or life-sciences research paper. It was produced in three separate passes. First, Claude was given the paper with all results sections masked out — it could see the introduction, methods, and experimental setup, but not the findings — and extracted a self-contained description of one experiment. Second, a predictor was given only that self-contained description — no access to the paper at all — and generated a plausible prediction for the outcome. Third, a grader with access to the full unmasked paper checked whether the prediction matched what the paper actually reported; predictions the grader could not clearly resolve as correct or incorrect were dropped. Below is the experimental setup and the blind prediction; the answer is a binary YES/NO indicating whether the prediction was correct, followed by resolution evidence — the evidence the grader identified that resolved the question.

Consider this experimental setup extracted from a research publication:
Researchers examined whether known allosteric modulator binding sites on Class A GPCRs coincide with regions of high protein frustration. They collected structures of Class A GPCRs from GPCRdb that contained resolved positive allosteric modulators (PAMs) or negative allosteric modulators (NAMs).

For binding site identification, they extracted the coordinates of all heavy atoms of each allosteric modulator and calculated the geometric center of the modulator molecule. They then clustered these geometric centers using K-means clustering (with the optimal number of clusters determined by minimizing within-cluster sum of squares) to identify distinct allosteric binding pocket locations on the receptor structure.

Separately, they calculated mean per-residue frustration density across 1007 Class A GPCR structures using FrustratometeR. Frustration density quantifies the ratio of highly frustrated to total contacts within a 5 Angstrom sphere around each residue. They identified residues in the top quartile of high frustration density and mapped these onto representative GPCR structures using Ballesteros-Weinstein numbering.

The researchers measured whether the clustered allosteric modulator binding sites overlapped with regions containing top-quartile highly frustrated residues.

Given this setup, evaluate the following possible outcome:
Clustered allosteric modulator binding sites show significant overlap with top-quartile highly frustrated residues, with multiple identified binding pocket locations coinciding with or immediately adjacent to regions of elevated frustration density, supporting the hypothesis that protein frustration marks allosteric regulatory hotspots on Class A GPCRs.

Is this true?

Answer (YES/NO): NO